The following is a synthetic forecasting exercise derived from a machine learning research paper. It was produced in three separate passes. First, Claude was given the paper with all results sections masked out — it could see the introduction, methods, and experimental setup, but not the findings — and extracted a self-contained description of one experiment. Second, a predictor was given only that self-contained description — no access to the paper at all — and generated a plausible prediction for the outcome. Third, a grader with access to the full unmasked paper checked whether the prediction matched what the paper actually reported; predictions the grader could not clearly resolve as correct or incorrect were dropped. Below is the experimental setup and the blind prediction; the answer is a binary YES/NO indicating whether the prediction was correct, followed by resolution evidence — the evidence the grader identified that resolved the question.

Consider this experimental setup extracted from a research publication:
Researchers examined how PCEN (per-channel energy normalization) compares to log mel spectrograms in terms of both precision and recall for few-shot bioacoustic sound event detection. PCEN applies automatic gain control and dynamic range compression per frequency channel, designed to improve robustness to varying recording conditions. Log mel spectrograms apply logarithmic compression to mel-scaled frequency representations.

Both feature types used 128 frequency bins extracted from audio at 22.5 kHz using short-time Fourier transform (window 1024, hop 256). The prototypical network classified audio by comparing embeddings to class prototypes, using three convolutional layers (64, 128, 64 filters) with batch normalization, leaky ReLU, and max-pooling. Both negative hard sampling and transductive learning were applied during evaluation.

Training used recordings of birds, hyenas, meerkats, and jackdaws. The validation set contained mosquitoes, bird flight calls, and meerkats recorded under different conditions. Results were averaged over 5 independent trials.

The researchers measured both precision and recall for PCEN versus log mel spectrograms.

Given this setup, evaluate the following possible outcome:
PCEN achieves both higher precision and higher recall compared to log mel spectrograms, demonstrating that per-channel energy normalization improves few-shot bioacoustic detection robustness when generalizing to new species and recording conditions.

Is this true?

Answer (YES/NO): NO